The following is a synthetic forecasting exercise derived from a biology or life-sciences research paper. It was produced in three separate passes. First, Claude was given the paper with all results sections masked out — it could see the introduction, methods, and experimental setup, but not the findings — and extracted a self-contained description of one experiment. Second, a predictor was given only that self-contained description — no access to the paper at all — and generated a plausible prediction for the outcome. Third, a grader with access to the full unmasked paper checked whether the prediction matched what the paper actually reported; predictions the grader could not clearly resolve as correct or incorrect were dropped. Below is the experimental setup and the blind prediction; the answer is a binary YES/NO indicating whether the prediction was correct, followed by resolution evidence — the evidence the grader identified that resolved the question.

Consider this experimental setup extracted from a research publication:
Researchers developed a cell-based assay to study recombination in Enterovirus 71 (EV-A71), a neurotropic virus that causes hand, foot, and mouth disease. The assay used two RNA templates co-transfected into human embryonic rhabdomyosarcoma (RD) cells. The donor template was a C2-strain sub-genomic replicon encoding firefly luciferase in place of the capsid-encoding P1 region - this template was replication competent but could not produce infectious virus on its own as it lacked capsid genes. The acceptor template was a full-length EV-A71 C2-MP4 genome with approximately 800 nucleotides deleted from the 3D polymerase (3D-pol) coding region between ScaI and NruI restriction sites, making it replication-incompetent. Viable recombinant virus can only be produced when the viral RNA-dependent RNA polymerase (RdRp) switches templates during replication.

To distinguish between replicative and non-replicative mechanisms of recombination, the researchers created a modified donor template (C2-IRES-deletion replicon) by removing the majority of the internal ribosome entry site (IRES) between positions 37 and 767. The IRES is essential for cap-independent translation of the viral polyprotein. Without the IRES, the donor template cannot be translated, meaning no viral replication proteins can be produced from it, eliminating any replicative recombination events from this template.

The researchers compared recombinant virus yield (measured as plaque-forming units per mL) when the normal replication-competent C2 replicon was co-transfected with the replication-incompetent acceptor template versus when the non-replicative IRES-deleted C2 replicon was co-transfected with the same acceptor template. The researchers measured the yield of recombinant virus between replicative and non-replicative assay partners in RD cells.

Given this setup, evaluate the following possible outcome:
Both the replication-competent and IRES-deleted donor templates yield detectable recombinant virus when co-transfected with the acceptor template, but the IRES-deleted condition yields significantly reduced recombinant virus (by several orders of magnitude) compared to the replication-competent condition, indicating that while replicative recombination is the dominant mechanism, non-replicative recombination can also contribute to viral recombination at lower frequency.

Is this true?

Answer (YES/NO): NO